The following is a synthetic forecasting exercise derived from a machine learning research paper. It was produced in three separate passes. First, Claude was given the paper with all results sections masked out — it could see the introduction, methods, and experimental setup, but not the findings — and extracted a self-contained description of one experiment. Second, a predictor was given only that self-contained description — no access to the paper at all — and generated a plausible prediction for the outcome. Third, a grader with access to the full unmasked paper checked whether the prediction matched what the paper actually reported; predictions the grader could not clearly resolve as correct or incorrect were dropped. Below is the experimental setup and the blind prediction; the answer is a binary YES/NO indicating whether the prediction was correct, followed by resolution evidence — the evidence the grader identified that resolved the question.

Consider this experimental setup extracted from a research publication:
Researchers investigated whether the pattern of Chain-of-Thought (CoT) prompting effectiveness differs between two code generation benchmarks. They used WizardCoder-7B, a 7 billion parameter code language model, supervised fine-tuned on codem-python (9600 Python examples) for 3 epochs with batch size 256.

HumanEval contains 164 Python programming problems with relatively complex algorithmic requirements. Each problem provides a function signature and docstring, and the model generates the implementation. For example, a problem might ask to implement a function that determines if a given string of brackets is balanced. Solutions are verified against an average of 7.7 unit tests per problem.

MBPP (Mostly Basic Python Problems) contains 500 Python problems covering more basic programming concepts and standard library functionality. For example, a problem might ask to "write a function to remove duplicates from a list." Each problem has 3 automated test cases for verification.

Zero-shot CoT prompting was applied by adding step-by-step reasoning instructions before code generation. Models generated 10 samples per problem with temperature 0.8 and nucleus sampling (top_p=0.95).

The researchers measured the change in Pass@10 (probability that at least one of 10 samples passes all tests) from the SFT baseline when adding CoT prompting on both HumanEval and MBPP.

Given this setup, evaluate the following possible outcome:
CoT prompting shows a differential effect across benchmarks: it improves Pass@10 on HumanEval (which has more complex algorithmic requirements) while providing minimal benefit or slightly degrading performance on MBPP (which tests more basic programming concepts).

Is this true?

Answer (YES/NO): YES